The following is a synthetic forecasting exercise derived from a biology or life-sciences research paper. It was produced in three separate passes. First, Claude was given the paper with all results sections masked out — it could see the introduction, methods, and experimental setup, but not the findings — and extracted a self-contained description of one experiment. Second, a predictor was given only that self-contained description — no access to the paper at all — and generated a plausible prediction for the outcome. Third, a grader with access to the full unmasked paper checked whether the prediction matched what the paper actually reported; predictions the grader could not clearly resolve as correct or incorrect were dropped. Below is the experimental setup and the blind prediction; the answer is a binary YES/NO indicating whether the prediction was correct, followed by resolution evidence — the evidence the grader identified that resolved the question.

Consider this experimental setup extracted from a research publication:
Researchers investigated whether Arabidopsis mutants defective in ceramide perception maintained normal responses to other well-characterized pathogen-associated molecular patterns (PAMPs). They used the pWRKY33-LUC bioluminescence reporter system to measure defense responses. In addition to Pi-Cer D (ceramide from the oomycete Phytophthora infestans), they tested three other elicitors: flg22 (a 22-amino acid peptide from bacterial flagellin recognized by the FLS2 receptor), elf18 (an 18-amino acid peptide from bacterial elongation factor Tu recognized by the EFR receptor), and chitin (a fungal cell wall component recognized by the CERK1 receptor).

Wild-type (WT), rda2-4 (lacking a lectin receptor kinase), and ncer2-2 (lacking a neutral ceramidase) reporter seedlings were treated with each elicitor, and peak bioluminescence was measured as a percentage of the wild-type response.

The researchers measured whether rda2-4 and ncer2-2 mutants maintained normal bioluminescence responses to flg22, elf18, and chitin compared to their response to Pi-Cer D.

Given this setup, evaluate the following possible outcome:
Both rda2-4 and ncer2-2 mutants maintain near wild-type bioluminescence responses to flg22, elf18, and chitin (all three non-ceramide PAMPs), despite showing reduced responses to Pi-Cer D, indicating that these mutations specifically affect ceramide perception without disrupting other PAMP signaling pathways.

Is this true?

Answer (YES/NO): YES